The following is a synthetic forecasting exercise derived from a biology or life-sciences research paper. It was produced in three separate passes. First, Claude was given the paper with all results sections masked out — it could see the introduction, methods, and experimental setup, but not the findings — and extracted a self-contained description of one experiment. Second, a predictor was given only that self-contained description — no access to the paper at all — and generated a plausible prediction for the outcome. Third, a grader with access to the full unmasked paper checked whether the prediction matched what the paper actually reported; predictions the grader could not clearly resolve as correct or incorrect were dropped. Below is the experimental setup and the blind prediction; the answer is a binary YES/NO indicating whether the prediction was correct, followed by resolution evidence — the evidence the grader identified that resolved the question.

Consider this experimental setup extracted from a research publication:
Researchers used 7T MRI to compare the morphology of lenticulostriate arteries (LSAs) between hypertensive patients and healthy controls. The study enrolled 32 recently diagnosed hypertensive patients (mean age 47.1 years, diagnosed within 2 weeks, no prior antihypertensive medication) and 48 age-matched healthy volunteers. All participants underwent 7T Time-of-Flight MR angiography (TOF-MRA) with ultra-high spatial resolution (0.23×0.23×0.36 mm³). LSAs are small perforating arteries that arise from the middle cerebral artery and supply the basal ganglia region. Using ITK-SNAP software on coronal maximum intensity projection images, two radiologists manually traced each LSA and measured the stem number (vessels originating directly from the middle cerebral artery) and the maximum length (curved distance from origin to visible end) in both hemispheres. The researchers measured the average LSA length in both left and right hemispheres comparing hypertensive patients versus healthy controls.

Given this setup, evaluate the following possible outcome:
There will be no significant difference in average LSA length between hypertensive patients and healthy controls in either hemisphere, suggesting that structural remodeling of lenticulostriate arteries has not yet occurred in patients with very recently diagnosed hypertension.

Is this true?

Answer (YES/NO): NO